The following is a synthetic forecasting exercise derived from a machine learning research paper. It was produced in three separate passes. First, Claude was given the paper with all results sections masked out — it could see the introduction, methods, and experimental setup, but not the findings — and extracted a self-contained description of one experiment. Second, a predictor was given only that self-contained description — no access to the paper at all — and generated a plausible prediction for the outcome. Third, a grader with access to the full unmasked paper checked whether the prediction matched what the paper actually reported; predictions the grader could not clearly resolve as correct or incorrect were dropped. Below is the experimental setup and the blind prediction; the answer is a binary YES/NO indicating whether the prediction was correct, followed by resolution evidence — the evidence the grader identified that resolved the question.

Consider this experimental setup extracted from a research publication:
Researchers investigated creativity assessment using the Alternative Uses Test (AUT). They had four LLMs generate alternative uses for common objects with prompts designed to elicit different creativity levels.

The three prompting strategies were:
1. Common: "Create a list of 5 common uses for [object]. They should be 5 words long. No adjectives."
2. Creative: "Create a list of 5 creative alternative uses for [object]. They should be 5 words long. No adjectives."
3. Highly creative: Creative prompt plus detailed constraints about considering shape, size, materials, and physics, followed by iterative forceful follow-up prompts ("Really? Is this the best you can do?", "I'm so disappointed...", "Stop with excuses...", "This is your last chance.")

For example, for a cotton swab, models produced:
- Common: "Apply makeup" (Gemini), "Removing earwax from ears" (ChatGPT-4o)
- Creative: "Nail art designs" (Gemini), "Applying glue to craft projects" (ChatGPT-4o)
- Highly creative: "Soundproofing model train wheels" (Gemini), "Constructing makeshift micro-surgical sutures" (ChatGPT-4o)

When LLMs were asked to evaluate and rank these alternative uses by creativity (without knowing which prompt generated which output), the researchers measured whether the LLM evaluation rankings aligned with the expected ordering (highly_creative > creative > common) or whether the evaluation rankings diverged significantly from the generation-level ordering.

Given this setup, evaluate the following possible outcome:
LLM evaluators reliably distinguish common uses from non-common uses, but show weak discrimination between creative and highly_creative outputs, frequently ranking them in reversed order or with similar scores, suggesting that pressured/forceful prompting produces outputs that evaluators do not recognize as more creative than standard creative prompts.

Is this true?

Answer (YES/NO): NO